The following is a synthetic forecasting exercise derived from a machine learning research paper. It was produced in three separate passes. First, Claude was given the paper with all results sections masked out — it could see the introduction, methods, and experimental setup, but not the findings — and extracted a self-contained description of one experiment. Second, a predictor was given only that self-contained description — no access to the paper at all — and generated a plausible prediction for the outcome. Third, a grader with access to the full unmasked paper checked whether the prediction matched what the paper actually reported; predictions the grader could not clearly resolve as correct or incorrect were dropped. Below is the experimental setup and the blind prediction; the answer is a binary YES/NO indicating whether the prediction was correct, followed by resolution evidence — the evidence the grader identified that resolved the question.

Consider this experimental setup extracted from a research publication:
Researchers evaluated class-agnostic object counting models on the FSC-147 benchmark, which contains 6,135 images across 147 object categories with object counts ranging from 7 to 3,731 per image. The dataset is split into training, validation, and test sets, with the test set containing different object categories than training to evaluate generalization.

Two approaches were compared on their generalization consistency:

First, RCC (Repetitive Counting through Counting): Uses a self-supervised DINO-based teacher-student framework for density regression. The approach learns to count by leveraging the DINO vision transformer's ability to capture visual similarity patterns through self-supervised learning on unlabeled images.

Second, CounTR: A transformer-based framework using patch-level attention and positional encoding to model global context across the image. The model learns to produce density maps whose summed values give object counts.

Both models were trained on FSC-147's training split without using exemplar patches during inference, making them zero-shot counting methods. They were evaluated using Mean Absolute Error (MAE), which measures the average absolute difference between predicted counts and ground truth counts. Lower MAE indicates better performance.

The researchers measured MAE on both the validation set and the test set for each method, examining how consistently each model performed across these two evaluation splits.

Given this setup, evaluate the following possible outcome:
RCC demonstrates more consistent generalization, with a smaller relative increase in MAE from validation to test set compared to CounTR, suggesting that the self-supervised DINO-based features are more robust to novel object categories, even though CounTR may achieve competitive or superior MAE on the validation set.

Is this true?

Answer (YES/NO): NO